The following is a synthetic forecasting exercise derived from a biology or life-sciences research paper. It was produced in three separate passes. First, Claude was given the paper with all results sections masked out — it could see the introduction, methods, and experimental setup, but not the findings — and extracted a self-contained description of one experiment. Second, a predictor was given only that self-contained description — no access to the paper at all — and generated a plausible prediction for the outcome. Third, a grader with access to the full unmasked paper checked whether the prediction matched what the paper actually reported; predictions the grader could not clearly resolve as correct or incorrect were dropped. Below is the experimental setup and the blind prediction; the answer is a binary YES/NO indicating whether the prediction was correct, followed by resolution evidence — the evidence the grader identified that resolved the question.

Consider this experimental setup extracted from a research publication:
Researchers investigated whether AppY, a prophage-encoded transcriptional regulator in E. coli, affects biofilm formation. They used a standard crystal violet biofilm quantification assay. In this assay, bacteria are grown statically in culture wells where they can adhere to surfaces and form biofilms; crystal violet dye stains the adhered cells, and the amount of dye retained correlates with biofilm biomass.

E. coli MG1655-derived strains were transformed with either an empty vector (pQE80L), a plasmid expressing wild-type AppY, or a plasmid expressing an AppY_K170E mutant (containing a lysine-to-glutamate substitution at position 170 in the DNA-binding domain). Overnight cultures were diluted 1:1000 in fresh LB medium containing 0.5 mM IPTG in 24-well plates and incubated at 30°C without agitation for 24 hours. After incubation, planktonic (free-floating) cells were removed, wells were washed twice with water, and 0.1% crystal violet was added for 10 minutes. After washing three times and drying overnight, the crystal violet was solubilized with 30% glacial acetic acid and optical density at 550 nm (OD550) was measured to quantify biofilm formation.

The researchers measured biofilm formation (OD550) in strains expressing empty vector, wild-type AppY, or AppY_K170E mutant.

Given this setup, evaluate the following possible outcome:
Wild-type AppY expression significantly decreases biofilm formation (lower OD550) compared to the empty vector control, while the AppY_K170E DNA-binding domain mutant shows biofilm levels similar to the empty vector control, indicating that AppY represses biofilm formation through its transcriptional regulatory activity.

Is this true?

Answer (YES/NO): NO